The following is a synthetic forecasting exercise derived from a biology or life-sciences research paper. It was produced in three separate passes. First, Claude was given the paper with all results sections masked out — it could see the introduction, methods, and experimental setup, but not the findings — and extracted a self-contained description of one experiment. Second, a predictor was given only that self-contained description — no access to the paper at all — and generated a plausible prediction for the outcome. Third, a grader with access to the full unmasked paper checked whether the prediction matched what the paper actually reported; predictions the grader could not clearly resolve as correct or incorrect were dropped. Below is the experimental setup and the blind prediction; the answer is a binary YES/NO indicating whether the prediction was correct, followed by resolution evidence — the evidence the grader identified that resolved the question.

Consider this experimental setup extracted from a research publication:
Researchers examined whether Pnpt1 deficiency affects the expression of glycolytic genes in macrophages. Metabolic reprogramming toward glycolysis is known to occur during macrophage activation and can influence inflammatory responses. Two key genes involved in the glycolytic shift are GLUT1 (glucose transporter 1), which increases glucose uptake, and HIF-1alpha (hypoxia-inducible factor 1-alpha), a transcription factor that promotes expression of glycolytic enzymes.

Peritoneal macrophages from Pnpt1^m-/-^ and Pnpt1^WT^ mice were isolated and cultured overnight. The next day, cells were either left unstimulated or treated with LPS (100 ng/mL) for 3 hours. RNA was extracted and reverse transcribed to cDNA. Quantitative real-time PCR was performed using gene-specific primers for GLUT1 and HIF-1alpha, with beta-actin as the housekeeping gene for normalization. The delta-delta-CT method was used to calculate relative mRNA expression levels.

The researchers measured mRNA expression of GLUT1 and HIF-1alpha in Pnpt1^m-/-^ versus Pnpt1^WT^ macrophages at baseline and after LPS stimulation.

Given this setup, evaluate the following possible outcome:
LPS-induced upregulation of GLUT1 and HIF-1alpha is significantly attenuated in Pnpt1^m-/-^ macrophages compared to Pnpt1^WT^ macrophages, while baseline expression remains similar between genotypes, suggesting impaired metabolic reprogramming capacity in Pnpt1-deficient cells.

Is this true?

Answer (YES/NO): NO